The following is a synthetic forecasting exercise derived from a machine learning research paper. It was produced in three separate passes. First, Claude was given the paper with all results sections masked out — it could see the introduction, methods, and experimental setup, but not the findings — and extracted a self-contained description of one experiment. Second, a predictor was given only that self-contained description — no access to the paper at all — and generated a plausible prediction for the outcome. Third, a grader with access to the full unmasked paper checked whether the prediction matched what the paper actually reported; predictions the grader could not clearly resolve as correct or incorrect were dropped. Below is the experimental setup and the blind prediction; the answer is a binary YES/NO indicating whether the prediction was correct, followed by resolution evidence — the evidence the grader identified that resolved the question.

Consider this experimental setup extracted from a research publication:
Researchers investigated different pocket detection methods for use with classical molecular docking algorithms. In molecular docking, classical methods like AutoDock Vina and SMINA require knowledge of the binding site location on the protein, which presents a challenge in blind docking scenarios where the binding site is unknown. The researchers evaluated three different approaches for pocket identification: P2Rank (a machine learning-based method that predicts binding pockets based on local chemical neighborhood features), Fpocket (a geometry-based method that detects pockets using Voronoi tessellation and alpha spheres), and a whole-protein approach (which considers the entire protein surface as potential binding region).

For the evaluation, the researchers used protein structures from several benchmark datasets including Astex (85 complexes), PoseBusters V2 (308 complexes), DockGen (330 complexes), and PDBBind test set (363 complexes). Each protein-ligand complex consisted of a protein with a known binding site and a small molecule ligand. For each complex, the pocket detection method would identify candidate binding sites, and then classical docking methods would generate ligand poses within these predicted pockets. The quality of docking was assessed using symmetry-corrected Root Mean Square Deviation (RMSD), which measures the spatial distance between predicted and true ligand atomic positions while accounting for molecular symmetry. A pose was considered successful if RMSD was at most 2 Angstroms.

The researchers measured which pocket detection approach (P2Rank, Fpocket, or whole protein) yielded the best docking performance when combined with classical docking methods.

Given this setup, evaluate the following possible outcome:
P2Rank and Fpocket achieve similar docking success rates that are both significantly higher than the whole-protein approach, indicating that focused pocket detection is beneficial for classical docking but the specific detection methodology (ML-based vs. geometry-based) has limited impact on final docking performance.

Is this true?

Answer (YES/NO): NO